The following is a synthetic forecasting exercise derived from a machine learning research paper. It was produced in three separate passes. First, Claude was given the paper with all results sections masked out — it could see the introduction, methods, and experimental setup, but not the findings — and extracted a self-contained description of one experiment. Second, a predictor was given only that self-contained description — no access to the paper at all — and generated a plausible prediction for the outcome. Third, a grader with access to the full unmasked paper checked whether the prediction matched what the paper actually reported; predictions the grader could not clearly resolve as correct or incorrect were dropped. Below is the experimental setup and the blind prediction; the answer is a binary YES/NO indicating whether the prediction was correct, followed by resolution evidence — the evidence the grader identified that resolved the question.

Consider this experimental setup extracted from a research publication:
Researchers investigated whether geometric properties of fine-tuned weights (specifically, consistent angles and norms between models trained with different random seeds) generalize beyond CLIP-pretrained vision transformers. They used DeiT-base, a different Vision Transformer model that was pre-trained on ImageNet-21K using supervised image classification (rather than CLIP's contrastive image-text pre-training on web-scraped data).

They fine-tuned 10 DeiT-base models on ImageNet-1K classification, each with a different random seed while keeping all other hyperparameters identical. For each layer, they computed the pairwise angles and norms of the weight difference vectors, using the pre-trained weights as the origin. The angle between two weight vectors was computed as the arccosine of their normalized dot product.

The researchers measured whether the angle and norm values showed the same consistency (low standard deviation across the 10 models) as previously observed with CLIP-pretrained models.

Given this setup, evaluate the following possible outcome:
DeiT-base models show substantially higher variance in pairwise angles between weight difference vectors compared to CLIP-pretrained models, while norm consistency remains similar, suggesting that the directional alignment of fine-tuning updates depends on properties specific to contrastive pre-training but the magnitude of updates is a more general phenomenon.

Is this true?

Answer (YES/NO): NO